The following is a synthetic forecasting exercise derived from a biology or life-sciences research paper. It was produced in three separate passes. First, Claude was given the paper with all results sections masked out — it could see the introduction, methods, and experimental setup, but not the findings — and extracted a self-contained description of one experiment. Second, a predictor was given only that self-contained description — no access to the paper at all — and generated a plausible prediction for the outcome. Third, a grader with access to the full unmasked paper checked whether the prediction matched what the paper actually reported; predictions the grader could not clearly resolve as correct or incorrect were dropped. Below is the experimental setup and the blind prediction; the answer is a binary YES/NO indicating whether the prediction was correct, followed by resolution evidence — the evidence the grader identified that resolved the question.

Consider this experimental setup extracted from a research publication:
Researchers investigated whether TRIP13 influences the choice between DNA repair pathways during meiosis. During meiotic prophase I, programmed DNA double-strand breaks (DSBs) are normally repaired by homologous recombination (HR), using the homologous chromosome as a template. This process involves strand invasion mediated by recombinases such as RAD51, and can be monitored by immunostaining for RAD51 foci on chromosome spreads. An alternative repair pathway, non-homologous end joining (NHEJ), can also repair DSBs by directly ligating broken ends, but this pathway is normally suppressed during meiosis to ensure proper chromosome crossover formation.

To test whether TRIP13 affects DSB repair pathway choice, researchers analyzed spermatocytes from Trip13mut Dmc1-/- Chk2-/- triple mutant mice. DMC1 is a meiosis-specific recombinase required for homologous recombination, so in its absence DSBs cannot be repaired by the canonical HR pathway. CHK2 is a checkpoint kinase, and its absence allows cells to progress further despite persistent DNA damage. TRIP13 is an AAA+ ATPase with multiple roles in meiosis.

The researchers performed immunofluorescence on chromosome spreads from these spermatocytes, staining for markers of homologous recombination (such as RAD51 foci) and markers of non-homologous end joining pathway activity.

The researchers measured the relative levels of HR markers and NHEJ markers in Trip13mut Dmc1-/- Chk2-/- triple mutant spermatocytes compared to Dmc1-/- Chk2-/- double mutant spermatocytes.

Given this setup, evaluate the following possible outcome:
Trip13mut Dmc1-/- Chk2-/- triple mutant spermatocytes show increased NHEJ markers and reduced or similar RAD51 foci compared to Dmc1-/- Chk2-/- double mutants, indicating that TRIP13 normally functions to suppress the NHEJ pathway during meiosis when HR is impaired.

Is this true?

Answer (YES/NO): YES